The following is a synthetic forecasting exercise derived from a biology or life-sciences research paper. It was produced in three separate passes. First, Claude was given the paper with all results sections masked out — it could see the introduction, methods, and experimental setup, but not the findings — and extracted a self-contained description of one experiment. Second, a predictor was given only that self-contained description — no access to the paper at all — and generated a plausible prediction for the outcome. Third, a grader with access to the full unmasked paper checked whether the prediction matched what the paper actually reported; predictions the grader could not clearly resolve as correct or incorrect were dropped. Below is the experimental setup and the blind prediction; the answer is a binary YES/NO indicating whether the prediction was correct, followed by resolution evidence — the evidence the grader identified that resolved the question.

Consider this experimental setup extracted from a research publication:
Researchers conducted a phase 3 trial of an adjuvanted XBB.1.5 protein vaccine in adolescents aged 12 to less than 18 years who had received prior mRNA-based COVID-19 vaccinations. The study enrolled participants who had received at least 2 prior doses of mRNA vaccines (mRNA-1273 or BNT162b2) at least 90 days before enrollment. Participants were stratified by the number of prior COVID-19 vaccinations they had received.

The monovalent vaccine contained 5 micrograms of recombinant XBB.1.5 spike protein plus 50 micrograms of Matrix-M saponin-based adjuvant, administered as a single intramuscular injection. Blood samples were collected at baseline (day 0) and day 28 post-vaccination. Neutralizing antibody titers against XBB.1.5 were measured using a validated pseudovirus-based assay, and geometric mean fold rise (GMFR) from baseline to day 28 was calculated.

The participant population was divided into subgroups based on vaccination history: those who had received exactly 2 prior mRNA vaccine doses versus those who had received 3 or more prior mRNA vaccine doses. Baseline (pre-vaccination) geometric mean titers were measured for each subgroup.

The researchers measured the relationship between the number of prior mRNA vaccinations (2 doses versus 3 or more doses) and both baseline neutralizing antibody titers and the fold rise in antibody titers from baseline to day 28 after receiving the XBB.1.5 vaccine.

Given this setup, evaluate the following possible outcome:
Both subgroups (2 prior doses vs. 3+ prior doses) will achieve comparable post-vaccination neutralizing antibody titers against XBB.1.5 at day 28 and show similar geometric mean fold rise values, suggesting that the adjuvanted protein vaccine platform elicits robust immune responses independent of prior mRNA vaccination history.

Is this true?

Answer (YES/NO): NO